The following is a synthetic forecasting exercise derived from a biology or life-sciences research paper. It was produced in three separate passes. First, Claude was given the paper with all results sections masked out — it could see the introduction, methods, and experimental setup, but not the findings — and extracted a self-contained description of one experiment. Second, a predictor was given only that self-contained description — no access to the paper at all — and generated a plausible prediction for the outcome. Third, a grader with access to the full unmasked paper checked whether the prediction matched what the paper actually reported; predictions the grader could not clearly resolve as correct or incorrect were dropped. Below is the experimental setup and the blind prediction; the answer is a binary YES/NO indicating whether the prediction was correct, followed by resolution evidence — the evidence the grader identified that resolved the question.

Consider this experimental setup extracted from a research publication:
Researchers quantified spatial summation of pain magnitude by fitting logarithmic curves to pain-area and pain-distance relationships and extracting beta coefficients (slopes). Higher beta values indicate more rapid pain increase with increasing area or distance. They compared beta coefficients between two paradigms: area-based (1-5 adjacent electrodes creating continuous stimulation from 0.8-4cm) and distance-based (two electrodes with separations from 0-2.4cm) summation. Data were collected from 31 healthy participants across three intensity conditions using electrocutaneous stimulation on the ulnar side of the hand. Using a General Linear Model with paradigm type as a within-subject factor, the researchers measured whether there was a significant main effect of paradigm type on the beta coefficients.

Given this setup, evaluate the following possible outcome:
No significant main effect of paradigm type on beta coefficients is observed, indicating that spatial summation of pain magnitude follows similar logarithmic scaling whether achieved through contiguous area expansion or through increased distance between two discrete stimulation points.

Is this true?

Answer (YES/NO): NO